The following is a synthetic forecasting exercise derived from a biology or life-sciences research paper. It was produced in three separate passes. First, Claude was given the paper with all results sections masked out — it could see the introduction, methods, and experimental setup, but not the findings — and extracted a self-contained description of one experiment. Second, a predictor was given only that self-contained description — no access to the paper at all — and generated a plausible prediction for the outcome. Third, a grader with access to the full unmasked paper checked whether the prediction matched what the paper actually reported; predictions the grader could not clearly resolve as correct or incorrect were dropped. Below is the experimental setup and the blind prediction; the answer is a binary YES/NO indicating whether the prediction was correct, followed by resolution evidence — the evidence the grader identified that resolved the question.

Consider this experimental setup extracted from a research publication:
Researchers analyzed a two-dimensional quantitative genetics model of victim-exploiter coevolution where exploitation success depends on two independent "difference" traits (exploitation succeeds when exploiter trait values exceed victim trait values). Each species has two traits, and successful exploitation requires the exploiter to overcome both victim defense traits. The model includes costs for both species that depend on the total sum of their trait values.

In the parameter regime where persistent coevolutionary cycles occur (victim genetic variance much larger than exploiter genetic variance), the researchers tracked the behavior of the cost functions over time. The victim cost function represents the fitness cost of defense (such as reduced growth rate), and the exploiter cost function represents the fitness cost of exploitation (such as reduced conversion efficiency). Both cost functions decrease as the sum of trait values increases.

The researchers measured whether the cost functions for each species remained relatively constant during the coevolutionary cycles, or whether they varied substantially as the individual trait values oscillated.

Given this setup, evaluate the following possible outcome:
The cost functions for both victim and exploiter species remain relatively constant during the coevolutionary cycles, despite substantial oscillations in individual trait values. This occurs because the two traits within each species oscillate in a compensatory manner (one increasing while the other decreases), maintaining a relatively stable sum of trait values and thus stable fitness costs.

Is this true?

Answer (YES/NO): YES